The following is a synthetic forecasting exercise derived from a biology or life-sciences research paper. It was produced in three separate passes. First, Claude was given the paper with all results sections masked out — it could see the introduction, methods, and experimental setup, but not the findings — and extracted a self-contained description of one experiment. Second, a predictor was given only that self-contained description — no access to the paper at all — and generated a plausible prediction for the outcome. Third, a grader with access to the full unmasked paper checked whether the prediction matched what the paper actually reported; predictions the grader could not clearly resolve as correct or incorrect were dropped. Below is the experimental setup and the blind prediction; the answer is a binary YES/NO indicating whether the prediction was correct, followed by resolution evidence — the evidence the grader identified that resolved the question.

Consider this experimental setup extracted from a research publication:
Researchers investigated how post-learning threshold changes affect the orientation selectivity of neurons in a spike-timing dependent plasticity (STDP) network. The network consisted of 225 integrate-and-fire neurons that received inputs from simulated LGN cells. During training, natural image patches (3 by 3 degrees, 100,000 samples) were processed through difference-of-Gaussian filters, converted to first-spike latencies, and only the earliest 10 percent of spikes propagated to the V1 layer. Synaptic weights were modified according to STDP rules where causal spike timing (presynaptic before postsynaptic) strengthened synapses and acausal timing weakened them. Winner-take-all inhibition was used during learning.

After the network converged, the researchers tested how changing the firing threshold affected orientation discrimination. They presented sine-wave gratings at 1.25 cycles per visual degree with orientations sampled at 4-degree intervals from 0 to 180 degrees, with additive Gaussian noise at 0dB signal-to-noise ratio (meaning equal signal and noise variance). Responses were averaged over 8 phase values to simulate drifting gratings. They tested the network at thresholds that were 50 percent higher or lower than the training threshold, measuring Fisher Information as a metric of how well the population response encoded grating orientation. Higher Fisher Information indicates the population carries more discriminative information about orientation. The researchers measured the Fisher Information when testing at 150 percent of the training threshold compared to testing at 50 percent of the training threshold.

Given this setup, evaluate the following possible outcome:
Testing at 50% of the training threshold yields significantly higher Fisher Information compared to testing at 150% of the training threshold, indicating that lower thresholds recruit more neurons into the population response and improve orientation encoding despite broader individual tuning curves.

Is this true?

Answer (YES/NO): YES